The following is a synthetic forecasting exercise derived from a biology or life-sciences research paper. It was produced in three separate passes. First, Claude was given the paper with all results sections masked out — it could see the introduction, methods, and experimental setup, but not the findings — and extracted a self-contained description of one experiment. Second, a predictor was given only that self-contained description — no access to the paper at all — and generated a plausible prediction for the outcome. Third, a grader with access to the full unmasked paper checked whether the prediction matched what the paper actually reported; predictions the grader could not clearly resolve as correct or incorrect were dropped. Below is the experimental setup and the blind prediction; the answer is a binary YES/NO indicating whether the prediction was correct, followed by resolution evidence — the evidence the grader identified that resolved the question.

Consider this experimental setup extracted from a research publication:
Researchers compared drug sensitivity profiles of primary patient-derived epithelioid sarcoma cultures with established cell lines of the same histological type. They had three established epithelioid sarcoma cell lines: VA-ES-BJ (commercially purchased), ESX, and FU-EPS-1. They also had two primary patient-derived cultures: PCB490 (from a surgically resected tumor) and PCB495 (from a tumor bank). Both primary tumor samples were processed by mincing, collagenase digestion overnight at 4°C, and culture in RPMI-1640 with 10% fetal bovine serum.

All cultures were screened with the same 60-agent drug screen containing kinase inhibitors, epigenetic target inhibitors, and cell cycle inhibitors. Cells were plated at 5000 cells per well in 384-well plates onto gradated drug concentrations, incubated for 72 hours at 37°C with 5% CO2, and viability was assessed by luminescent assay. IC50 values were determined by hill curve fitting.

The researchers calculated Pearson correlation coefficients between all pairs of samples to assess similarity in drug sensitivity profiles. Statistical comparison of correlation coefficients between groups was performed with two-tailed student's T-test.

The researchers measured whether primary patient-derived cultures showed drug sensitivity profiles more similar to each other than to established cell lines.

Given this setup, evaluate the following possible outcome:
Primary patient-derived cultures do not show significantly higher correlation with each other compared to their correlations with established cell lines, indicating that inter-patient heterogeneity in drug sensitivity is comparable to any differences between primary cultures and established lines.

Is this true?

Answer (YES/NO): NO